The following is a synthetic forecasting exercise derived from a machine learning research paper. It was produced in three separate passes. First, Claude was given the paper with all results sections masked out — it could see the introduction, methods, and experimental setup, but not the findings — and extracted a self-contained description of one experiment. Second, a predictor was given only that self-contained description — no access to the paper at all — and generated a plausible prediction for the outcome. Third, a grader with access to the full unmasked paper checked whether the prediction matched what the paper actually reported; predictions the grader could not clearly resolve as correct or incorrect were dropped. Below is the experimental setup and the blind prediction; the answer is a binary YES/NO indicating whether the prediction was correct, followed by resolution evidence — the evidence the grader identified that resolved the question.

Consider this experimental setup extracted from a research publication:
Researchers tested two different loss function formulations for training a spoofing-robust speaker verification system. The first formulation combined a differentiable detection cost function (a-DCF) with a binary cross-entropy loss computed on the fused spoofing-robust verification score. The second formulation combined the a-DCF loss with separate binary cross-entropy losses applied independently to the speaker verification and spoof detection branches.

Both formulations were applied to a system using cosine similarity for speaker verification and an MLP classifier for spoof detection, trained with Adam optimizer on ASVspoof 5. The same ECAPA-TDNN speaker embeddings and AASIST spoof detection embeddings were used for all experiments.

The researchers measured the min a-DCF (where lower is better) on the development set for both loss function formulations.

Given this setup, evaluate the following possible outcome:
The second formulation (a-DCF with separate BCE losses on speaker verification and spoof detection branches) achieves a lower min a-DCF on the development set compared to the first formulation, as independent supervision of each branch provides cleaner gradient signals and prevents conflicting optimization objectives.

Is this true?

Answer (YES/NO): NO